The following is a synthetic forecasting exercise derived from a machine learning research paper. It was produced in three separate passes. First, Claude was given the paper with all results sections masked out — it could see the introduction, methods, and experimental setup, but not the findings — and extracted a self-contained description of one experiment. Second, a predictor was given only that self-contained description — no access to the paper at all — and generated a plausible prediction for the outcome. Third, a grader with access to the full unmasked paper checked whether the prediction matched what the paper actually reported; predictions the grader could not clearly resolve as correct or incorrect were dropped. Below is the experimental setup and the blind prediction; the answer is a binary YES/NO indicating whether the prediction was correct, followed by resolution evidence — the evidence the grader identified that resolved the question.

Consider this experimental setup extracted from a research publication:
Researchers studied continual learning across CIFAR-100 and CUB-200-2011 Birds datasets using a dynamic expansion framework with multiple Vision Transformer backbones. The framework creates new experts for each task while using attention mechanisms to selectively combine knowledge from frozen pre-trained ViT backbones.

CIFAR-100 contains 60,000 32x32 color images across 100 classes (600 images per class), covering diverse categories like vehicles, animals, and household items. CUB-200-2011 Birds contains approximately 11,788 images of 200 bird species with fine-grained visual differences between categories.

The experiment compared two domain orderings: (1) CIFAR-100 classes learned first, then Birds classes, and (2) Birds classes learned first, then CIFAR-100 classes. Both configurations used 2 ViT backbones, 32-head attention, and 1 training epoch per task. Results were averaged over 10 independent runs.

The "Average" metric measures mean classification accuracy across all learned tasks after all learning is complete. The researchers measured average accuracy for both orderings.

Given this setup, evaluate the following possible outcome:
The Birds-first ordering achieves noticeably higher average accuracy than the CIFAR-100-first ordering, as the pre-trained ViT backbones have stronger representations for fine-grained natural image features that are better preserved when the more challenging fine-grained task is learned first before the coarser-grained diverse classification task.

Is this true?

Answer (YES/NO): NO